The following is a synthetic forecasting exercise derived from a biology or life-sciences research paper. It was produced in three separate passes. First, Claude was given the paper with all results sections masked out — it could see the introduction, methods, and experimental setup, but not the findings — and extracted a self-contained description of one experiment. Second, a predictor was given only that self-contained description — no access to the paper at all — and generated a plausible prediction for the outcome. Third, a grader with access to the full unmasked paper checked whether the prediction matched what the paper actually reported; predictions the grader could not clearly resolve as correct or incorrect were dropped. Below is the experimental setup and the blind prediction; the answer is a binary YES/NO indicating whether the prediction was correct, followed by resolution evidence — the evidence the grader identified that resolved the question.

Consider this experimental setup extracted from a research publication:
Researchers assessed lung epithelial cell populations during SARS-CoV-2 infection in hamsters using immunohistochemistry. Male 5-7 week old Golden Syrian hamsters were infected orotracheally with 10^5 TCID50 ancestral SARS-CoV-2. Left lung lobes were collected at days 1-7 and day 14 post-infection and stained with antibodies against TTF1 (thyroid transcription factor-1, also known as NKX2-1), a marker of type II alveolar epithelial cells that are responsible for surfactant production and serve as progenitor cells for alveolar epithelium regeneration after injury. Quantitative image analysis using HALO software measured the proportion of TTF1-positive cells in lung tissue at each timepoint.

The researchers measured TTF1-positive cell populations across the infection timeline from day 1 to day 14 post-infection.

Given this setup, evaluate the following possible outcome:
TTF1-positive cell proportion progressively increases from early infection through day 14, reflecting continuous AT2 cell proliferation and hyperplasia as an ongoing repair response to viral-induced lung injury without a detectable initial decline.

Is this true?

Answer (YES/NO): NO